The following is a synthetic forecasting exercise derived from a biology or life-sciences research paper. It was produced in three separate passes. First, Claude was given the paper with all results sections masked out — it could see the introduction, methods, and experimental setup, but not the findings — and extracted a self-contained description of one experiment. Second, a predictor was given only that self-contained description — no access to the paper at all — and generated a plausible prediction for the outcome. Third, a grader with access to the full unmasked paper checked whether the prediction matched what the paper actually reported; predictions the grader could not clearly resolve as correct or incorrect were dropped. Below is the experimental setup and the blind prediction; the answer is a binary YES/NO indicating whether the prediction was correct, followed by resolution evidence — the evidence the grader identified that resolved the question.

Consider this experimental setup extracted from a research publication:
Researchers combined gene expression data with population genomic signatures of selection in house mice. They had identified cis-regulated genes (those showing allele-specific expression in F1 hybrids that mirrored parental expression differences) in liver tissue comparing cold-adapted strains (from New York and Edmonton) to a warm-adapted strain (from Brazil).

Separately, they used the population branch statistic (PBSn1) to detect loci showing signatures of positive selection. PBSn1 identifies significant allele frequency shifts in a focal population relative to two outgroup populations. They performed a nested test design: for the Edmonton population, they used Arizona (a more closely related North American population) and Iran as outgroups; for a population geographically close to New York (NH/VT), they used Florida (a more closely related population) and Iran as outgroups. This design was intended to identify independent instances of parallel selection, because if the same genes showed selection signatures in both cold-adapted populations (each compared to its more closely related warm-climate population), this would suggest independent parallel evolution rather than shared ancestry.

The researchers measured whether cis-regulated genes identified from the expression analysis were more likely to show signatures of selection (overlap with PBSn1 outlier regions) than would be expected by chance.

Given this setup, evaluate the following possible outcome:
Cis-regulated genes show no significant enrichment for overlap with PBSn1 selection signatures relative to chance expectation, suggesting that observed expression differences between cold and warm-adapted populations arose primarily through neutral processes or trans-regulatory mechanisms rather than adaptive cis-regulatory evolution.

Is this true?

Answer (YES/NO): NO